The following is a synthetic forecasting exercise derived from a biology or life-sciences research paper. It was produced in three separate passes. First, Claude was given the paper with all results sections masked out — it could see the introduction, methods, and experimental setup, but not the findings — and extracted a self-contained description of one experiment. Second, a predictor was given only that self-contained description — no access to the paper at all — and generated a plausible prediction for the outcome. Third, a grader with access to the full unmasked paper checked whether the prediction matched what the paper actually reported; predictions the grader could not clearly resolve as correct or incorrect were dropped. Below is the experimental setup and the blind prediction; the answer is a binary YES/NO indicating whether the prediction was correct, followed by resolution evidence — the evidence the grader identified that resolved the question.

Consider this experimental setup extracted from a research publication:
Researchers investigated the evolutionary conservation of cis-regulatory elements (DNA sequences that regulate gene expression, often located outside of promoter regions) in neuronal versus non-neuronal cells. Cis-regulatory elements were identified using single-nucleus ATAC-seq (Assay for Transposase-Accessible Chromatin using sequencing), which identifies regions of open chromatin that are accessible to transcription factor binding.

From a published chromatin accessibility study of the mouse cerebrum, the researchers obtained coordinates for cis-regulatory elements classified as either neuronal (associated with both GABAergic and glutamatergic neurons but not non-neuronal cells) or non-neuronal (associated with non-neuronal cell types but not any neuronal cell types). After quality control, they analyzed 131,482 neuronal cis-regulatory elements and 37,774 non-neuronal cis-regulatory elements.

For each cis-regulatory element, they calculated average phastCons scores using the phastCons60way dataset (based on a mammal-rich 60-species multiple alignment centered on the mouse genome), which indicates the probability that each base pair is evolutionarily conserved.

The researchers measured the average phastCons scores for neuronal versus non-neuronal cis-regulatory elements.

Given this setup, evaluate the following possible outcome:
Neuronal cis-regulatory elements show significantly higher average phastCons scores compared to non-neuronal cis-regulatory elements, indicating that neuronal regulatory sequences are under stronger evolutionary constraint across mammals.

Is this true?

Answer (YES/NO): YES